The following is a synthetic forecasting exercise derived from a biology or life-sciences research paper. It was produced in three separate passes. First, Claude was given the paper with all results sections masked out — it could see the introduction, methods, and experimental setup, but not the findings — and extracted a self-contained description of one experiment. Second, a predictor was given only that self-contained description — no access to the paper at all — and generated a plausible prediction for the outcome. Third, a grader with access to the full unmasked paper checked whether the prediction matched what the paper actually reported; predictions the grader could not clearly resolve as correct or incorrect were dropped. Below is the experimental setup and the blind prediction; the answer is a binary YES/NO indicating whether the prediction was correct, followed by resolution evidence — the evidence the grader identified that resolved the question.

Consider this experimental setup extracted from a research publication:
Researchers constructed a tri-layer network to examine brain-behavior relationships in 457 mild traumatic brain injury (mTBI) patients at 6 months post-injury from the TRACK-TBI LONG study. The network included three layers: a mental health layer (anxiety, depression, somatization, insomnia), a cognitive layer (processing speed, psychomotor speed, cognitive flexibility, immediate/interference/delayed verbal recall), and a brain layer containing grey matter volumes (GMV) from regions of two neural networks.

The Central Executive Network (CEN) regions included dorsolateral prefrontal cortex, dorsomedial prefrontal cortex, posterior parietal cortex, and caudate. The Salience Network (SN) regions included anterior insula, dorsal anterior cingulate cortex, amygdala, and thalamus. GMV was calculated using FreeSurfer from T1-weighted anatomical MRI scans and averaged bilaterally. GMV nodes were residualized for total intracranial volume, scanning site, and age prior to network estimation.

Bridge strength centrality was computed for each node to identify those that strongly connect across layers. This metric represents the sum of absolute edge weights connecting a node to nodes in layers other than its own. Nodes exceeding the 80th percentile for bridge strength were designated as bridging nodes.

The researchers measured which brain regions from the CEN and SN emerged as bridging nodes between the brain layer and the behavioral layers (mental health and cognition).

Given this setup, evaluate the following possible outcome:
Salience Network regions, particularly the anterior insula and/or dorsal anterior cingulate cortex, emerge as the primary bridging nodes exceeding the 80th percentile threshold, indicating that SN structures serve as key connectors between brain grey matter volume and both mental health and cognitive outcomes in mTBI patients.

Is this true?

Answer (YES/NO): NO